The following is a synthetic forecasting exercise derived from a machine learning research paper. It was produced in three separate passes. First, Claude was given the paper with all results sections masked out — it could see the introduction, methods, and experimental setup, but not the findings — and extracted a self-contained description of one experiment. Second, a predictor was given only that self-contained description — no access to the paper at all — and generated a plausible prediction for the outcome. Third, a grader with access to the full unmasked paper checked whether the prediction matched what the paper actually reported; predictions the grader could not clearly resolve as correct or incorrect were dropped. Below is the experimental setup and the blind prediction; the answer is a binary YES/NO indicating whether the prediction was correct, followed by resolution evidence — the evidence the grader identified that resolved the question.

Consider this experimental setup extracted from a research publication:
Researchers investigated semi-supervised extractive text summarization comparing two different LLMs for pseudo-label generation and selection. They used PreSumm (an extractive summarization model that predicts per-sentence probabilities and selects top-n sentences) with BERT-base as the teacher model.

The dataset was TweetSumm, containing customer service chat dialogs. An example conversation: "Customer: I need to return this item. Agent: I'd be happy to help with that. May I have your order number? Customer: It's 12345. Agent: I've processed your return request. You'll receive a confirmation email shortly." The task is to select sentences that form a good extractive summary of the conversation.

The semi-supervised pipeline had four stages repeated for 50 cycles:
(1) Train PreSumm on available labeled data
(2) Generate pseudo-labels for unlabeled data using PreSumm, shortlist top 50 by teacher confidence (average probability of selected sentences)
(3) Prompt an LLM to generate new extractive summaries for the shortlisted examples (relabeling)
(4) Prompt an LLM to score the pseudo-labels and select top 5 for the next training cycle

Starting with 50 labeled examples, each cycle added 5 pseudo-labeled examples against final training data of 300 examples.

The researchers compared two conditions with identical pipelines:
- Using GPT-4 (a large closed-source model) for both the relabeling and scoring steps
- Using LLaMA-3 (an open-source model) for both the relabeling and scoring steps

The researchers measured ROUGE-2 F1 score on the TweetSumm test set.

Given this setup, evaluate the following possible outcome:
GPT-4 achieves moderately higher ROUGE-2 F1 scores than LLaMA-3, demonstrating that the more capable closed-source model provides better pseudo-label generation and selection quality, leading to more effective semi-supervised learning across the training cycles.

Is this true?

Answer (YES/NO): NO